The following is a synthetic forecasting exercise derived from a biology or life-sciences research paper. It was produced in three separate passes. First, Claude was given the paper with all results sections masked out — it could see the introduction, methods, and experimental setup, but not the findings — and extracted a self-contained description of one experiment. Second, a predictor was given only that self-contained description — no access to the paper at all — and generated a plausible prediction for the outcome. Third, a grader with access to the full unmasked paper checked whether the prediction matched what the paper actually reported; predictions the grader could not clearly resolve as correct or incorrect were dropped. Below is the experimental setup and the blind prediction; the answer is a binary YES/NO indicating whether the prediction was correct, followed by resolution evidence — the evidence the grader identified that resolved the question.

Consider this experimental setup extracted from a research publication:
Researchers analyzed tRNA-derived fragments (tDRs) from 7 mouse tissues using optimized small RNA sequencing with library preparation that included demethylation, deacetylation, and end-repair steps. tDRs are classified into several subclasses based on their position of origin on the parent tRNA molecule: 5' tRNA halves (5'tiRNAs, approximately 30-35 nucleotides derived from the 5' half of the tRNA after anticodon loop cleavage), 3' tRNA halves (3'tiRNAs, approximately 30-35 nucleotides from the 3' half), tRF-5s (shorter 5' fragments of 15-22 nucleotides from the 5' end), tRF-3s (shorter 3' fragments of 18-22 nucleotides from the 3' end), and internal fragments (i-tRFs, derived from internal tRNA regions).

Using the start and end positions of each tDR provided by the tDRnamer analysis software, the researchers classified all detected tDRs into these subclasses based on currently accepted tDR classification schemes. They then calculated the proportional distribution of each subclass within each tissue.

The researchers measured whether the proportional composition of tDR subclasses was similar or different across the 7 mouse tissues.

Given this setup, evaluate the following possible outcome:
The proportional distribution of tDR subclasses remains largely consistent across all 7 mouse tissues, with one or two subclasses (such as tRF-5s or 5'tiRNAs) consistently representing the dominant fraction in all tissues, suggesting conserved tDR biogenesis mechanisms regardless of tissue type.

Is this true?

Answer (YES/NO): NO